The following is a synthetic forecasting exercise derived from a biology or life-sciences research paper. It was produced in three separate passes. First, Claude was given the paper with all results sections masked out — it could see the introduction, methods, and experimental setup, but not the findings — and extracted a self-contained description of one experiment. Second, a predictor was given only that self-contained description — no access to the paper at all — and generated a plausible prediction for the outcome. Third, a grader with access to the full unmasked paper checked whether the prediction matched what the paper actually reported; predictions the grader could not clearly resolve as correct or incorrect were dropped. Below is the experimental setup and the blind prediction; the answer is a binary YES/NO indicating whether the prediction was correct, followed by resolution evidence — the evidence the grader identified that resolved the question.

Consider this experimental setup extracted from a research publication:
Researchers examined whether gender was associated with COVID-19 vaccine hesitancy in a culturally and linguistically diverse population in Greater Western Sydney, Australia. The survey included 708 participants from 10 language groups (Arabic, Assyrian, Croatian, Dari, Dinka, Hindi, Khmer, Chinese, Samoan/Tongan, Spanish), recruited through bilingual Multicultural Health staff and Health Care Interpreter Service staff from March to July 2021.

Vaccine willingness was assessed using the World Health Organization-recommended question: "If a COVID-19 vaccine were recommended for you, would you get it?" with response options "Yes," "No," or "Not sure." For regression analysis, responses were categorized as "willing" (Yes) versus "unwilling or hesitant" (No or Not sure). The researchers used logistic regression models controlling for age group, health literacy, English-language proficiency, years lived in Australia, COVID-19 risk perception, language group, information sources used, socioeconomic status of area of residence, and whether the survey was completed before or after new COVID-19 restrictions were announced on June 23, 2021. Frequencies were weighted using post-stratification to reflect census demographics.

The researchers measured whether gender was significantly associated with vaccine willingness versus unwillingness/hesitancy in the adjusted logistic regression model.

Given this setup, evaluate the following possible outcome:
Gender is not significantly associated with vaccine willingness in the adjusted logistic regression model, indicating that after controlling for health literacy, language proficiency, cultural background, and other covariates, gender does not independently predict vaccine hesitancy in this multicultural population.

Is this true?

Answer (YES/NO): NO